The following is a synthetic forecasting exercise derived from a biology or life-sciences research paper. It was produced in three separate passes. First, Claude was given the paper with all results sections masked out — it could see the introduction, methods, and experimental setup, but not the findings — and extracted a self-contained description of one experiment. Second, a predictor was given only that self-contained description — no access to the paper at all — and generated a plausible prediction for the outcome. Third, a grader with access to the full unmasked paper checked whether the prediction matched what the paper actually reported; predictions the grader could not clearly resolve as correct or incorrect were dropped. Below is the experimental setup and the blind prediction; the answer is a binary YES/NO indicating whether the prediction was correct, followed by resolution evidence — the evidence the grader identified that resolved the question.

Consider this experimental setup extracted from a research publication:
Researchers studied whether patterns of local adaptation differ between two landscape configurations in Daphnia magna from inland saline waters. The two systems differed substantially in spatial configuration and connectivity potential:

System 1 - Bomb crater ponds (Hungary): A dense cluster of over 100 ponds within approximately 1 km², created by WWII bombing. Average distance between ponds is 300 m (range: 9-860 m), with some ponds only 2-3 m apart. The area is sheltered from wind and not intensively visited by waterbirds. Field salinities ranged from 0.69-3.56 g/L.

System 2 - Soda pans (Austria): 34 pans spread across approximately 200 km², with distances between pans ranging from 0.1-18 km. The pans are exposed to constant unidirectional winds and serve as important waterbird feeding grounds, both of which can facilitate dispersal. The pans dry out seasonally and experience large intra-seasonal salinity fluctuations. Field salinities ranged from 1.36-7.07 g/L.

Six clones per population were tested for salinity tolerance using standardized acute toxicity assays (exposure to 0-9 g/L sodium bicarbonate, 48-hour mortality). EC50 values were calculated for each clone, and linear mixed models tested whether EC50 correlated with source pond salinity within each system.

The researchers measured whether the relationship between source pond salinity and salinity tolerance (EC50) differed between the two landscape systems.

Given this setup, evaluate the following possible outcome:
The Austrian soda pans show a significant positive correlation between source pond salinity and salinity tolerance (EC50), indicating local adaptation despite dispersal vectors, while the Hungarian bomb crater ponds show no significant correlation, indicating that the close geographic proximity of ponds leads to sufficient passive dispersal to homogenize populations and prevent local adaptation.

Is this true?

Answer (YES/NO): NO